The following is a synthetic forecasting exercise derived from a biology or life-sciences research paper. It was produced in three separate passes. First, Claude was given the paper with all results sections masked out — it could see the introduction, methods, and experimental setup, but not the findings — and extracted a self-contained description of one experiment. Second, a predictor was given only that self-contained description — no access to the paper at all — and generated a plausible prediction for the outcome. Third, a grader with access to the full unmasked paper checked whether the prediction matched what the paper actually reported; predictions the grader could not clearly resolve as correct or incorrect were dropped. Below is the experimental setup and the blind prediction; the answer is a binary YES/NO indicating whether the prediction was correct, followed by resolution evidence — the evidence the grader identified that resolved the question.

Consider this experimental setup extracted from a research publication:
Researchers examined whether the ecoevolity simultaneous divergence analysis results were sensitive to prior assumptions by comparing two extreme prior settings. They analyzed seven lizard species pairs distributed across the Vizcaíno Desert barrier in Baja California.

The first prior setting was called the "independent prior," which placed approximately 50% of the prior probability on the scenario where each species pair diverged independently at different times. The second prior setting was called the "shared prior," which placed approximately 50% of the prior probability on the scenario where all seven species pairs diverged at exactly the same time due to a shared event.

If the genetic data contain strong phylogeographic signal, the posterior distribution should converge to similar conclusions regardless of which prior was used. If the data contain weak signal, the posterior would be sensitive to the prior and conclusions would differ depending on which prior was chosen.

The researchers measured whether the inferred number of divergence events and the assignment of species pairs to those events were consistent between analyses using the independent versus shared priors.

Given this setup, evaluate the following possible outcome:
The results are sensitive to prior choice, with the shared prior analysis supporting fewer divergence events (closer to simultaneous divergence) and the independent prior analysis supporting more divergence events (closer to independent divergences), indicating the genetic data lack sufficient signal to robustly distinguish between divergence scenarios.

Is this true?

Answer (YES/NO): YES